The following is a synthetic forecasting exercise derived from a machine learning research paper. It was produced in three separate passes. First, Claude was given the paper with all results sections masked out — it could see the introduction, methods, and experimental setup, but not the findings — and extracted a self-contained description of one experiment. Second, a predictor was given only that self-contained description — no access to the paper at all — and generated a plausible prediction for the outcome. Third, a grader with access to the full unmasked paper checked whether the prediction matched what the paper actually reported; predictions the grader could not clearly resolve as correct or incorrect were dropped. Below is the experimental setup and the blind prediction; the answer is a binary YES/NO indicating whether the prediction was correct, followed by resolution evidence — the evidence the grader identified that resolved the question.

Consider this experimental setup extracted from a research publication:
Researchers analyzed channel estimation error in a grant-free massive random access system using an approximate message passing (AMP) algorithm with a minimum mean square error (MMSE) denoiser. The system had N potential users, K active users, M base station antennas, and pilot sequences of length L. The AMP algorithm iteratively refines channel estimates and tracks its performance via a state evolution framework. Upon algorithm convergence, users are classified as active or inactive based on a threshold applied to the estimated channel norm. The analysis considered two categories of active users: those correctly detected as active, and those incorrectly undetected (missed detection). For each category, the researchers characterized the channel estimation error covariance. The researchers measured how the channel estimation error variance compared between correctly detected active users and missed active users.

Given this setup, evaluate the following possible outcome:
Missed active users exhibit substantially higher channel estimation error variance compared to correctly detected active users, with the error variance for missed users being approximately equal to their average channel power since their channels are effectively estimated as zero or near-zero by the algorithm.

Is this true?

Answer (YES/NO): YES